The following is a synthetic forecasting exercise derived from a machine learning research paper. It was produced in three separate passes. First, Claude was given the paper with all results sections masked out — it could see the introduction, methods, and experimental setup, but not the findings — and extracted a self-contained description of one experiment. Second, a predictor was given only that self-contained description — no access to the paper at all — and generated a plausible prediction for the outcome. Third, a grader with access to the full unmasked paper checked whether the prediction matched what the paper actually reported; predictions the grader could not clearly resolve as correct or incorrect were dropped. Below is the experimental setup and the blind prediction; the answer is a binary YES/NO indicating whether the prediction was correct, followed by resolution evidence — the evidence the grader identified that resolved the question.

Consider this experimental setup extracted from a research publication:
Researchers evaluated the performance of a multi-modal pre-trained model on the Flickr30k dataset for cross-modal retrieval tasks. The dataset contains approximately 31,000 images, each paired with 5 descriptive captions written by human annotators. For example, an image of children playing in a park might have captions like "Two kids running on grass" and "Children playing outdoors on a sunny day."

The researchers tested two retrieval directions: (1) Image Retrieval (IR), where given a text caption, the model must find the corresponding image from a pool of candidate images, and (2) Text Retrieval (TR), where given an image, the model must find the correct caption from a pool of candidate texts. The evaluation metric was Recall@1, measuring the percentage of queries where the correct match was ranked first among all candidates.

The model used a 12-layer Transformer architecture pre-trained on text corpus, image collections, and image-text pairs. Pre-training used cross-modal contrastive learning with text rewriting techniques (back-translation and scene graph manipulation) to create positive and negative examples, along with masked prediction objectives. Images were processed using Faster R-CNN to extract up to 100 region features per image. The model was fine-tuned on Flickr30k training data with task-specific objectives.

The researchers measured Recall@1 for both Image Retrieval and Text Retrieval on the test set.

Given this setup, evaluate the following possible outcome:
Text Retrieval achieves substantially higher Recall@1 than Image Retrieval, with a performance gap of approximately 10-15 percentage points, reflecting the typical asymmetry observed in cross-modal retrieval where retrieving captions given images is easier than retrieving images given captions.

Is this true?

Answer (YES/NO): YES